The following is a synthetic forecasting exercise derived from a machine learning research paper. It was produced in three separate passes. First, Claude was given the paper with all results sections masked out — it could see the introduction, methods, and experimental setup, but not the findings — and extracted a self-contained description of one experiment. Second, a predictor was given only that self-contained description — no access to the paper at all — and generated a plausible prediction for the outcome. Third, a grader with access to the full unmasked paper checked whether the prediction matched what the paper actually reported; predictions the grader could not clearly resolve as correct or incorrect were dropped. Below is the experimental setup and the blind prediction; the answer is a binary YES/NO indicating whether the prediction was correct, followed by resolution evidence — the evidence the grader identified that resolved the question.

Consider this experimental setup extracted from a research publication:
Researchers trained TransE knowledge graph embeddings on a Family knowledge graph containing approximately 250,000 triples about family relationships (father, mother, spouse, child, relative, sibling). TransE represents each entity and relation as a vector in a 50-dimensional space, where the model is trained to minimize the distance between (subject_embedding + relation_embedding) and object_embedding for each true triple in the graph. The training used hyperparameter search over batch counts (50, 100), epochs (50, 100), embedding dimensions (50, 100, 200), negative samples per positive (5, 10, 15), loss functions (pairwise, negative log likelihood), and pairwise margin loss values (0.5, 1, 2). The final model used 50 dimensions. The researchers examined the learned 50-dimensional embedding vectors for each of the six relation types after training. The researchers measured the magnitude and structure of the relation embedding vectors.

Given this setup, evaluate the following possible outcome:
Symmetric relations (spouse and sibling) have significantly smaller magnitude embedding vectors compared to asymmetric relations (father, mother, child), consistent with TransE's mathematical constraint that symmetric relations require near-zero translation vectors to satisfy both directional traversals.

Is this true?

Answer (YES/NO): YES